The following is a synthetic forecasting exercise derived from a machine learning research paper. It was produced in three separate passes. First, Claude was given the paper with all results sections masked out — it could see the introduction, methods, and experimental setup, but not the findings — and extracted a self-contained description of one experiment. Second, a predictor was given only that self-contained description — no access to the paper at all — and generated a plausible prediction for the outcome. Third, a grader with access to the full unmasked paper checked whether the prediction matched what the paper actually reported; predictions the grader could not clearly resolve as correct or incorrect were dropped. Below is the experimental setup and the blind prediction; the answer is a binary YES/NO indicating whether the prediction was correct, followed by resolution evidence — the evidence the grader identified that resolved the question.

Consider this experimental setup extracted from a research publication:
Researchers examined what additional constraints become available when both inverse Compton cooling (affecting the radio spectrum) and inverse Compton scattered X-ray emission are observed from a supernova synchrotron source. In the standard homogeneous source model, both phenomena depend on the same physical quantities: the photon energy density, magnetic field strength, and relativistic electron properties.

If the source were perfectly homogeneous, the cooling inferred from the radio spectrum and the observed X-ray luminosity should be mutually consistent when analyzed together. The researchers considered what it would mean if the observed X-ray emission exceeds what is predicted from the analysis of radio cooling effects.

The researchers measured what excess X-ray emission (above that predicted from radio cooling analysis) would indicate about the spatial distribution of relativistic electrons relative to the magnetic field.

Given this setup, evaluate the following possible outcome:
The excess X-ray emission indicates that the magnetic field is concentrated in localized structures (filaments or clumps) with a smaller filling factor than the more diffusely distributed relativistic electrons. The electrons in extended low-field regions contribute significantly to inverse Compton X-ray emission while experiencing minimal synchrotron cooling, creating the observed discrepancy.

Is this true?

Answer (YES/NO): NO